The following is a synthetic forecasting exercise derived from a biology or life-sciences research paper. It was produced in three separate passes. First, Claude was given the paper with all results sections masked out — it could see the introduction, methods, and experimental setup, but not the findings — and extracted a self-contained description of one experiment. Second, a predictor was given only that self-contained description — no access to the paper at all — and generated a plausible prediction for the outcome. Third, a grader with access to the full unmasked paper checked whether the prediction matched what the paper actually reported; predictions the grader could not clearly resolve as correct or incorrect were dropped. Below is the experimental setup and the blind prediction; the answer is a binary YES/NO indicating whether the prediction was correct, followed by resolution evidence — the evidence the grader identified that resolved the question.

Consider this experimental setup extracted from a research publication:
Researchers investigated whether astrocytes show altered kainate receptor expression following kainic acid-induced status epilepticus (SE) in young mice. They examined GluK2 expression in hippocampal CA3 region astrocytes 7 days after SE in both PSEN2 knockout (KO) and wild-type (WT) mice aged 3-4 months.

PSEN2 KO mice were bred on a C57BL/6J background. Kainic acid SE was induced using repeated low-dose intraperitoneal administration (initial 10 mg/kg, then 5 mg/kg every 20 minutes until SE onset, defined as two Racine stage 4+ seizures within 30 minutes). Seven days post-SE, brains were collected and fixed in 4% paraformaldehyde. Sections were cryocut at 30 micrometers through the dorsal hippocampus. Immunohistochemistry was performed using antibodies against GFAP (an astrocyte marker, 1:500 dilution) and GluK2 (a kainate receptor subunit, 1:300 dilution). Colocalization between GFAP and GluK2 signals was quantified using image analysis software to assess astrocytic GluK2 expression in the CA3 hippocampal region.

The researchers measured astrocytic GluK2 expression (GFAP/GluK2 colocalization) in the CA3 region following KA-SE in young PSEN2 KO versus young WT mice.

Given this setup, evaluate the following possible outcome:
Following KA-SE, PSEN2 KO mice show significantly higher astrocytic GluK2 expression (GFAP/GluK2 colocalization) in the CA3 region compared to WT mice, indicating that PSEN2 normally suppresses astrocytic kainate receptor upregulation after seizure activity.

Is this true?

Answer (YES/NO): NO